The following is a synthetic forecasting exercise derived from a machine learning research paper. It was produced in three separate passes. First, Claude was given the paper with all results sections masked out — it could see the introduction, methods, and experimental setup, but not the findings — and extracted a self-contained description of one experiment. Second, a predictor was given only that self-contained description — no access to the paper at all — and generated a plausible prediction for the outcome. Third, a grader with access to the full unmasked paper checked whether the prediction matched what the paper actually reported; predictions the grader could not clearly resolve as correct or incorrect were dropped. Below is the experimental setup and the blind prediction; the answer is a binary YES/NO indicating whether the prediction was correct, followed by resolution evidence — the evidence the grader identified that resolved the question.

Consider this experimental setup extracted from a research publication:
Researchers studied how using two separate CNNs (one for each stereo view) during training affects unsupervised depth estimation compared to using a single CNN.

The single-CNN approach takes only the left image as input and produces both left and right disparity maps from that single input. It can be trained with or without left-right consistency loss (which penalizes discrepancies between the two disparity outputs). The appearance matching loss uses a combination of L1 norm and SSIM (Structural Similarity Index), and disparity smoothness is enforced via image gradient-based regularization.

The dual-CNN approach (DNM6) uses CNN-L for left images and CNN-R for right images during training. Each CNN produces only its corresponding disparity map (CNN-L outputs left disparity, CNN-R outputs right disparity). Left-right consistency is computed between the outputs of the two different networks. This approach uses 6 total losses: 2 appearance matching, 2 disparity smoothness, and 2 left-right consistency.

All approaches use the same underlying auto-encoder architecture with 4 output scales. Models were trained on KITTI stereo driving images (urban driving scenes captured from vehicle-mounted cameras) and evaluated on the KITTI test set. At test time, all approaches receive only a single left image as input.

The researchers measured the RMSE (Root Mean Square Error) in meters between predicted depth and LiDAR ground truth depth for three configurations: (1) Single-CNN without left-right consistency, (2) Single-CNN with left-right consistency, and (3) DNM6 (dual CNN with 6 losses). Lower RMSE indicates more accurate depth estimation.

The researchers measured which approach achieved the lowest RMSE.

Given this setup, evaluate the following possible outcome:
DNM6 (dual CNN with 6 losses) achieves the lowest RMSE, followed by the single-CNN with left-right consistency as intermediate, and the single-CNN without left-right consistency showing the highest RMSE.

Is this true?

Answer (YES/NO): NO